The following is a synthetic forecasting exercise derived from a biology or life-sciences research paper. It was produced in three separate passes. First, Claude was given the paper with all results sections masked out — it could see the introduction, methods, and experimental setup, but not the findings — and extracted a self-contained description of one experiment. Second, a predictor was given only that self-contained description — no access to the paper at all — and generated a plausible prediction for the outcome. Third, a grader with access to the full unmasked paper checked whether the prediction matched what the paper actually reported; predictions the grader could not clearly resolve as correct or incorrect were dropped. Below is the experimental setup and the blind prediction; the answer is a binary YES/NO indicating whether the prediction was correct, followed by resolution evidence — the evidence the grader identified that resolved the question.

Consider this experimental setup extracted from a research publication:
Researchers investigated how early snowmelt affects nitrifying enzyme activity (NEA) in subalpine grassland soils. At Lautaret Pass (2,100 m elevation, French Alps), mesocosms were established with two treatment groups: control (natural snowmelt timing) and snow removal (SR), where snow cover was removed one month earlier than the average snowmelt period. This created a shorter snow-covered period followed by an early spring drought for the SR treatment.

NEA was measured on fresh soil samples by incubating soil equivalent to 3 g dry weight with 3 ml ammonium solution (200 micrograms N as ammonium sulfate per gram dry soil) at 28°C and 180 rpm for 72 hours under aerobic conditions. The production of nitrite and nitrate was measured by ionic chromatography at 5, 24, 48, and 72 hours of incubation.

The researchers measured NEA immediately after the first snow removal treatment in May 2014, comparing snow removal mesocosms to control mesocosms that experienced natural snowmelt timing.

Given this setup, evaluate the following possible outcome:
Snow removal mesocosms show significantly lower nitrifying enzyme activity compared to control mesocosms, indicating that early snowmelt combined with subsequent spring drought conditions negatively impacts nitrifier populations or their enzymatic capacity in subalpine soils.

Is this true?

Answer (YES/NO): YES